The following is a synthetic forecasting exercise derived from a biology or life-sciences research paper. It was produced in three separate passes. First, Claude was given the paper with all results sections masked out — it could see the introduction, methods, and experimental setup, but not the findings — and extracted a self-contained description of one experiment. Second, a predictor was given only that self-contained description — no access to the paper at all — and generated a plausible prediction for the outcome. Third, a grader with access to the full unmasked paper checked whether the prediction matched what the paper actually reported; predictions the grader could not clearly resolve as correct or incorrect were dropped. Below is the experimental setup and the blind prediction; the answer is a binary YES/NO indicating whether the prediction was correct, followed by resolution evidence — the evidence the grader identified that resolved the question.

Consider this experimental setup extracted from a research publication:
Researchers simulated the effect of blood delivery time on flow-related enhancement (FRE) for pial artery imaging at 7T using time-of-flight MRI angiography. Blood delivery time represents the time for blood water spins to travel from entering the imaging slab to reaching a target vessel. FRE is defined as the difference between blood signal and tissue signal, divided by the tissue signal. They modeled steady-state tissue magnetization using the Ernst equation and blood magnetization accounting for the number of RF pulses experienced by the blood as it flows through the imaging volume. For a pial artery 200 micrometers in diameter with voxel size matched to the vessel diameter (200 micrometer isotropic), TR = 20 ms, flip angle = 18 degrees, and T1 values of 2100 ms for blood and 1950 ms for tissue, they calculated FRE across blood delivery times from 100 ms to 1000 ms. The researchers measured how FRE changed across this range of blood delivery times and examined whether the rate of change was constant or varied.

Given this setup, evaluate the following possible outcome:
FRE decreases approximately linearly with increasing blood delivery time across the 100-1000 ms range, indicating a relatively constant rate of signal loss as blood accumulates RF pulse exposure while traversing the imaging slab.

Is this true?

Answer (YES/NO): NO